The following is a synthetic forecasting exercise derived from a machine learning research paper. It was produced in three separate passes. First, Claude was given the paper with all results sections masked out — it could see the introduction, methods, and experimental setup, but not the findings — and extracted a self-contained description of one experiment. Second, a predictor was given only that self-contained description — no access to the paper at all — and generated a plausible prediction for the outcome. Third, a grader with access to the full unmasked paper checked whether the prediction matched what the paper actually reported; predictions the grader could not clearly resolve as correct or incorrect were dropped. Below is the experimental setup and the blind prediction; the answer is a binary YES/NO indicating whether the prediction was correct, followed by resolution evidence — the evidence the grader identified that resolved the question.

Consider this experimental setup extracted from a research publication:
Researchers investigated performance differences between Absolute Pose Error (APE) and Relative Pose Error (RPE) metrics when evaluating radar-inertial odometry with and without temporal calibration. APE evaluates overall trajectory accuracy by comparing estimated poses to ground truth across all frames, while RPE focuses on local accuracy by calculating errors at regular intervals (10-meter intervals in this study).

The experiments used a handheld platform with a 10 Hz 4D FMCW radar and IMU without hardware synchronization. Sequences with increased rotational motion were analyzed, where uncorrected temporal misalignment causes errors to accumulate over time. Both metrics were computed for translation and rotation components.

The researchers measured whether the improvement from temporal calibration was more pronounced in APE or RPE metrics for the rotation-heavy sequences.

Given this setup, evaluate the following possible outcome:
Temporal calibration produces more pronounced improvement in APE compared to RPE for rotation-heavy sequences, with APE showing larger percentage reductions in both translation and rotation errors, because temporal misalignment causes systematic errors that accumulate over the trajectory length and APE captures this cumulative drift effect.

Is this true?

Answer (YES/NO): YES